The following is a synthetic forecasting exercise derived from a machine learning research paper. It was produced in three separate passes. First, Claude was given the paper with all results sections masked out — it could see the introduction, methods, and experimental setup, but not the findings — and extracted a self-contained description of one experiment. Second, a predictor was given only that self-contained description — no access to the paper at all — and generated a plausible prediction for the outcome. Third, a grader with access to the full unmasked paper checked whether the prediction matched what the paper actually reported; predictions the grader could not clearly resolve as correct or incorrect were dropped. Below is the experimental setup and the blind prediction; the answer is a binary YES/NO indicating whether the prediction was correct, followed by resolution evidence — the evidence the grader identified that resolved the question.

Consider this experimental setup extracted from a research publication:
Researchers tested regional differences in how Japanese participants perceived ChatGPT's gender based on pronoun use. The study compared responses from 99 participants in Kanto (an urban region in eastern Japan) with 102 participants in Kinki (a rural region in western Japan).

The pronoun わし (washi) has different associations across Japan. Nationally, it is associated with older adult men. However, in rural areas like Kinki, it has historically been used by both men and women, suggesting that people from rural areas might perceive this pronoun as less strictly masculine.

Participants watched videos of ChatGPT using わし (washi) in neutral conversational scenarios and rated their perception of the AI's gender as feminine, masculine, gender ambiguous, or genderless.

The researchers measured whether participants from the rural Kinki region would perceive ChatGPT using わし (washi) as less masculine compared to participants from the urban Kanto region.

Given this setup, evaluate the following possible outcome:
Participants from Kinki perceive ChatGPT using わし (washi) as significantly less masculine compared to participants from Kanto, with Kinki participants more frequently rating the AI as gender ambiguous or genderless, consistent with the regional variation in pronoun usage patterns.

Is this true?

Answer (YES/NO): NO